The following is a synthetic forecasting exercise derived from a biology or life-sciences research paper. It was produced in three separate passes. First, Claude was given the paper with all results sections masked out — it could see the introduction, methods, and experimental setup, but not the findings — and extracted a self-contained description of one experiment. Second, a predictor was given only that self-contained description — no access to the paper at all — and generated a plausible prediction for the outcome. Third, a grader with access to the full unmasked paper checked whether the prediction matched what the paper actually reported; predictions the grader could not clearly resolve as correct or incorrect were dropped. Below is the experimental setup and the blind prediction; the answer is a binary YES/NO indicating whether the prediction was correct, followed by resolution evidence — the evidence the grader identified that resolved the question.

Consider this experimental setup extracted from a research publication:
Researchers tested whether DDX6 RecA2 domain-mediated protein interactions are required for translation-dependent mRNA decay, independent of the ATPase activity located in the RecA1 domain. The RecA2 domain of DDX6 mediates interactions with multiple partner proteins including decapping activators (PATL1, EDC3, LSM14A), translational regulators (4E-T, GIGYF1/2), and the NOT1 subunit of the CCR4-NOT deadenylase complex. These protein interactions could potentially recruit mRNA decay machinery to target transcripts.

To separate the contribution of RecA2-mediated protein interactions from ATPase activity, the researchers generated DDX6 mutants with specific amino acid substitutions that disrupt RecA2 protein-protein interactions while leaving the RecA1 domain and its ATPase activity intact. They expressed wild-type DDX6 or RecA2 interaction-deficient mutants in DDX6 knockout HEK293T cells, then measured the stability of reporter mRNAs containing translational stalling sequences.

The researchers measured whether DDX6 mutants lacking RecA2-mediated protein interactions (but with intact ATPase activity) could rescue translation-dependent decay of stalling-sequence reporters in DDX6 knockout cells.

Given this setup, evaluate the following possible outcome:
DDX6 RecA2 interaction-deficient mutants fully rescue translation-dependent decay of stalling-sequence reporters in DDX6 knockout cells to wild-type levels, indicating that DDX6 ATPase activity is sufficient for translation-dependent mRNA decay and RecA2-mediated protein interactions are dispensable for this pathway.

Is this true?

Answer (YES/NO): NO